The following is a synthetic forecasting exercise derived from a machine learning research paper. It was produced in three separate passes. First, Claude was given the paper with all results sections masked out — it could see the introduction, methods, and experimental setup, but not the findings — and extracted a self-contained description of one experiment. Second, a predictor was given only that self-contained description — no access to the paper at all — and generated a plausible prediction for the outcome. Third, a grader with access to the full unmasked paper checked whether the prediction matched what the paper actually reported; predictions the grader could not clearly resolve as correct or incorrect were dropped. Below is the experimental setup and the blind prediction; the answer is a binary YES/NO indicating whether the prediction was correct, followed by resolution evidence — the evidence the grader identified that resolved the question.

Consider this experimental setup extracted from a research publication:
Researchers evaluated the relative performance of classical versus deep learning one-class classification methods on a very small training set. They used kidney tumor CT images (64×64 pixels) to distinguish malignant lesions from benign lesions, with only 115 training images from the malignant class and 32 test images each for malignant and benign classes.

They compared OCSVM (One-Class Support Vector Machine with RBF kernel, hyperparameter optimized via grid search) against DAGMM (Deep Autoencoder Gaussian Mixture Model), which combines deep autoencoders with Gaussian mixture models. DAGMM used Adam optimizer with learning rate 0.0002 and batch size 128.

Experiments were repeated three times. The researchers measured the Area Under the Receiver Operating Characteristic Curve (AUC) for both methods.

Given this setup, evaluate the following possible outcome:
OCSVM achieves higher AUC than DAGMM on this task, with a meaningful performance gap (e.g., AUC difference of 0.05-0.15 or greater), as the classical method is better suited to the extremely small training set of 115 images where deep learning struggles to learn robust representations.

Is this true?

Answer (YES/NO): YES